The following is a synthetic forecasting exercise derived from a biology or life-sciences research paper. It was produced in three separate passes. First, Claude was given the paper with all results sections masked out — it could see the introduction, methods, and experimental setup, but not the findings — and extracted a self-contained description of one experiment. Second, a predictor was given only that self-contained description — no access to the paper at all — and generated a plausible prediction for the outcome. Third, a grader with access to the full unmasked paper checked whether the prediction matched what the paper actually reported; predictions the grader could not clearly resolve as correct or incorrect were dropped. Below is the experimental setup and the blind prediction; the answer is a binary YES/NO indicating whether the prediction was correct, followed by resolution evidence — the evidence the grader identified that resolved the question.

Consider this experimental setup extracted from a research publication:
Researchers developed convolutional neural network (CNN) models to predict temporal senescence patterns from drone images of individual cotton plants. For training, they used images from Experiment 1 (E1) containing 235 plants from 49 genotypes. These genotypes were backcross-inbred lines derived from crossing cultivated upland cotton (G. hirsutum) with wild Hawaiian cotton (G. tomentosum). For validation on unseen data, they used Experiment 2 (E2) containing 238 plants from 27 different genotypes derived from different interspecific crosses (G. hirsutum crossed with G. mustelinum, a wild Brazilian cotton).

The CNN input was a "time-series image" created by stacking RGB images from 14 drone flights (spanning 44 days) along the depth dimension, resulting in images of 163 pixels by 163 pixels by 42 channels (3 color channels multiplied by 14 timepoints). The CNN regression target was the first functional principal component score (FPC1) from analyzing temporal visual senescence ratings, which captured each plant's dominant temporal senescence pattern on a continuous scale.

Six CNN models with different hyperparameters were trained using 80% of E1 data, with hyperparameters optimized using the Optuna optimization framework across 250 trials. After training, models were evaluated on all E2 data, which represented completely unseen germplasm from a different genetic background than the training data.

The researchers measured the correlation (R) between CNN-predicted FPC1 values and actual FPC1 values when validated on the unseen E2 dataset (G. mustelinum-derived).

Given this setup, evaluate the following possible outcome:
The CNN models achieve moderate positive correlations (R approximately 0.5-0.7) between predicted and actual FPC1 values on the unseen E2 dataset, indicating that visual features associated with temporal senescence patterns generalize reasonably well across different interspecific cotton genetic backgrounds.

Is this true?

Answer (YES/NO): NO